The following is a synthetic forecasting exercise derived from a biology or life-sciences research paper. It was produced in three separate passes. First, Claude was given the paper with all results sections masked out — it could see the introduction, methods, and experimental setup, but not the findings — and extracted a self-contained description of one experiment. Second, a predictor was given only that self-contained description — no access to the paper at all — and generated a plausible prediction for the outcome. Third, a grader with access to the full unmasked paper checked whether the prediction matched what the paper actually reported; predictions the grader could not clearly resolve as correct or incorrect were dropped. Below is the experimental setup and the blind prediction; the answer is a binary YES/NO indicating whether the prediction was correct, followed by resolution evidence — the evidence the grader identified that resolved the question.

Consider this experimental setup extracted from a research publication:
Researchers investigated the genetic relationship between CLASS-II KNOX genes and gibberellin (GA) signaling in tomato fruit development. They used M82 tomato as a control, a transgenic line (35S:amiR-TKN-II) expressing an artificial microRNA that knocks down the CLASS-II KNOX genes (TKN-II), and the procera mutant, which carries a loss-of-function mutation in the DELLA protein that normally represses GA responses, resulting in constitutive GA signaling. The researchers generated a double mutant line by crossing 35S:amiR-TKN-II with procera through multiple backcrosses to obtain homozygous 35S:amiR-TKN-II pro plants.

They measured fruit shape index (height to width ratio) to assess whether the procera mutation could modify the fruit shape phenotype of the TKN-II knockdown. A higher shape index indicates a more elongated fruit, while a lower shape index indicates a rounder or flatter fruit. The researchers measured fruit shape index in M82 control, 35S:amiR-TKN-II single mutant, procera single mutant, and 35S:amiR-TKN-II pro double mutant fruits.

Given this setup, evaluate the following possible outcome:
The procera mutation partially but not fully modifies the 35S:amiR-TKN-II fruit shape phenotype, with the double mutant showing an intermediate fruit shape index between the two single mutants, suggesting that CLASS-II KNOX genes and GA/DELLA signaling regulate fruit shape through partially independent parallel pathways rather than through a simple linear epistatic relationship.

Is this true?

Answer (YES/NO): NO